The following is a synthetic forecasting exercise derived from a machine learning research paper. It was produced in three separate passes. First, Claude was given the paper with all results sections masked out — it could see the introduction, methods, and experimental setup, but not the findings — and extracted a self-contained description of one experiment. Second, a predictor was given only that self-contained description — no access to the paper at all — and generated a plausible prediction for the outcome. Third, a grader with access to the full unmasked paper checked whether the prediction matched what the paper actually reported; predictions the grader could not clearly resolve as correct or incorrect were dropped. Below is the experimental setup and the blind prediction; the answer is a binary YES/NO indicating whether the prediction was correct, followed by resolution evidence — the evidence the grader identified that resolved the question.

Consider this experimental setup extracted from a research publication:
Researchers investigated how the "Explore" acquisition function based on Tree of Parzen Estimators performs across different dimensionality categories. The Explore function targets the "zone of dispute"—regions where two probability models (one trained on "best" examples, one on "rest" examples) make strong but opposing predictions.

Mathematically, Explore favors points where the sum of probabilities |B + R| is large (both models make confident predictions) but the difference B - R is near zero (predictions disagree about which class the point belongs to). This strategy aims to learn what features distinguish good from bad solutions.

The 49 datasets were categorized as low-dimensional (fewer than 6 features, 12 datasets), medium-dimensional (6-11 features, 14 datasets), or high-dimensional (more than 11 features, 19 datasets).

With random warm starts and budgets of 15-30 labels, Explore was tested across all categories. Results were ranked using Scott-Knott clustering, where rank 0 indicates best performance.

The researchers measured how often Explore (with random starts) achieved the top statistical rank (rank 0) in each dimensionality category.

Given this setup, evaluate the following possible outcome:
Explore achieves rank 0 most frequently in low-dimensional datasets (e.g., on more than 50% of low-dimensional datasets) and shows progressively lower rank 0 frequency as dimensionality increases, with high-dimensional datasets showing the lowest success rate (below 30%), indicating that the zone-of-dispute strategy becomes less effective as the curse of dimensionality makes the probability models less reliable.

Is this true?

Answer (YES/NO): NO